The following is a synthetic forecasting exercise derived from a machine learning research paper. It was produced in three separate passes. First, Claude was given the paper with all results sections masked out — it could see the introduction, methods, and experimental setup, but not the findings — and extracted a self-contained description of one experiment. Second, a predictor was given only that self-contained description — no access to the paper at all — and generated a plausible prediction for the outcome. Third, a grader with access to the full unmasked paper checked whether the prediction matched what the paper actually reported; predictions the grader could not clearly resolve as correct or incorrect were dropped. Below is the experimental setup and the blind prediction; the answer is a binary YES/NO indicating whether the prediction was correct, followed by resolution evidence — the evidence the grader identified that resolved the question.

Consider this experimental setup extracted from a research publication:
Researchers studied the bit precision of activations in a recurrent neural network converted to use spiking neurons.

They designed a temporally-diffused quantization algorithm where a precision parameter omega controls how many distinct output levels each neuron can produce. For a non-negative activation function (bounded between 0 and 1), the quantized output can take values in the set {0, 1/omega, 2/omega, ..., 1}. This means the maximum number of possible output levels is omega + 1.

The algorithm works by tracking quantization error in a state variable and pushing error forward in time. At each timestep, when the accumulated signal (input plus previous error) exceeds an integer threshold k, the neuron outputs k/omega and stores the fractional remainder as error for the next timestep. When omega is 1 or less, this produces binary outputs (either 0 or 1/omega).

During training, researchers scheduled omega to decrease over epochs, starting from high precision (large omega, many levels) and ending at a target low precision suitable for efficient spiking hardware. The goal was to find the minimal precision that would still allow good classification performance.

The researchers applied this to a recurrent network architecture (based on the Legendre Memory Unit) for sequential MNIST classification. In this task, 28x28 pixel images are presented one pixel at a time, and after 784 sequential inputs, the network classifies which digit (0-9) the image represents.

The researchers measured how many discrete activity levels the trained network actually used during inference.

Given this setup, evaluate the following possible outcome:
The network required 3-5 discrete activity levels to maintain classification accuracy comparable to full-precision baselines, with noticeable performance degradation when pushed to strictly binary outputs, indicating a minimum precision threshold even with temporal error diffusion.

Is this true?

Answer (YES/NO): NO